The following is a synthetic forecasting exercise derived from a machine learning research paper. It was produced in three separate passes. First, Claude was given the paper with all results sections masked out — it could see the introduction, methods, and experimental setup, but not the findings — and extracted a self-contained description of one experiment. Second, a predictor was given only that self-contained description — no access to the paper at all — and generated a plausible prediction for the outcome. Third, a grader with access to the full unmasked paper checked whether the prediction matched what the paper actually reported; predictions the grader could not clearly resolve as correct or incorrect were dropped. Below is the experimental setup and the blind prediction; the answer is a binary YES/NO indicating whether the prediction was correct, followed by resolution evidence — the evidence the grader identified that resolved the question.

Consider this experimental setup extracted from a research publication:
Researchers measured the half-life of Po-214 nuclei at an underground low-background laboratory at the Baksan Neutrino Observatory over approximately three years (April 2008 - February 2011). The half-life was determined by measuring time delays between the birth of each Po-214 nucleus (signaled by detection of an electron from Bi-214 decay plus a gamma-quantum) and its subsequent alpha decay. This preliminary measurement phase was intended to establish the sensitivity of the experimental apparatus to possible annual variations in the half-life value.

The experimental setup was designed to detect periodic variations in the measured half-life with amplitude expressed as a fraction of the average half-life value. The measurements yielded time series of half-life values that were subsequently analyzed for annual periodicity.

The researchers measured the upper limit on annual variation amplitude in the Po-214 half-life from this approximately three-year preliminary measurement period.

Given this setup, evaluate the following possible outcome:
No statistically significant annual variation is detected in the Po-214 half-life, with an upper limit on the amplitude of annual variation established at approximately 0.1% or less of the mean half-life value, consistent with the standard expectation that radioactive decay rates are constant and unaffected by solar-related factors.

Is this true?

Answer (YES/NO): NO